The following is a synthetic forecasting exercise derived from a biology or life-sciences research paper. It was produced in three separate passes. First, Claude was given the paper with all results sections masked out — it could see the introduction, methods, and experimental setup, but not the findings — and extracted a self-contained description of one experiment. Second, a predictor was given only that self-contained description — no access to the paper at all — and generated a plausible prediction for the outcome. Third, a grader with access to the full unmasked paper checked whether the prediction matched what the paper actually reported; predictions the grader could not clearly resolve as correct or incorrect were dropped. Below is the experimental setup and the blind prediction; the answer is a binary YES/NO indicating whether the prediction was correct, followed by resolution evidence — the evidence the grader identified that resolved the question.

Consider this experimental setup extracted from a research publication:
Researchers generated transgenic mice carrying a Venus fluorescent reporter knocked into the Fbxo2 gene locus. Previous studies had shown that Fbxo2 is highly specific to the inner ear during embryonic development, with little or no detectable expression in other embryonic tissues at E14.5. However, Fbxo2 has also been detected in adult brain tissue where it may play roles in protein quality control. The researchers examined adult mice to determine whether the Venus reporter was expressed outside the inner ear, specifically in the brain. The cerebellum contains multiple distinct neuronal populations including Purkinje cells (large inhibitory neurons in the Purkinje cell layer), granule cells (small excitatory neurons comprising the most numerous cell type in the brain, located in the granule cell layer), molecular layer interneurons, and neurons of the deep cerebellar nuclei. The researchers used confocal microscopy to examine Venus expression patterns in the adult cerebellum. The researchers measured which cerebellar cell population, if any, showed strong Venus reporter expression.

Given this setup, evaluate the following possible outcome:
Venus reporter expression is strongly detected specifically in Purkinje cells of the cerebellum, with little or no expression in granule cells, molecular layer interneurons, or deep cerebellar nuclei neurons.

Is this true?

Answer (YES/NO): NO